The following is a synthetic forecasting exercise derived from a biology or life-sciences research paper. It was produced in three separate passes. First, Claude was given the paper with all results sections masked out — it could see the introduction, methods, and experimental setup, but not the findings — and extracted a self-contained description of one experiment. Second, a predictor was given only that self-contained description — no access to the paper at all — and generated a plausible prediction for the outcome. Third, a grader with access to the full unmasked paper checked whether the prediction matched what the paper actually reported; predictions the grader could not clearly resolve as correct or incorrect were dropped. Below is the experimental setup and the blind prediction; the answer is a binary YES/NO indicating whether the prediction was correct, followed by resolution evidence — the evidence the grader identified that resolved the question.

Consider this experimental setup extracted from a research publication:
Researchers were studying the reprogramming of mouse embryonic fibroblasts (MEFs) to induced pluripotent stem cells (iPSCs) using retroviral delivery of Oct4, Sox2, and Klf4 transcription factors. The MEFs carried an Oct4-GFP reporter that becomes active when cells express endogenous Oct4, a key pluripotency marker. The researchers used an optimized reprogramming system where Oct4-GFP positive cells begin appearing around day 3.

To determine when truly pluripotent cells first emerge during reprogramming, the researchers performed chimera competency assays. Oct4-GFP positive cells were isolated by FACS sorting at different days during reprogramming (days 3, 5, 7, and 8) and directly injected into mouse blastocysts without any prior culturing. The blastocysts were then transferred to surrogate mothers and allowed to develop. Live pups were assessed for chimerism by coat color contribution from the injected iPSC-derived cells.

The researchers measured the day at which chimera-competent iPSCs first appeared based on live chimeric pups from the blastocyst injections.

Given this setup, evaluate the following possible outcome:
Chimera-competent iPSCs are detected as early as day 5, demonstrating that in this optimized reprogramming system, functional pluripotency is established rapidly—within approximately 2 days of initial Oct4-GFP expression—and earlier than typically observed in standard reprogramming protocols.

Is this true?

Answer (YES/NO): NO